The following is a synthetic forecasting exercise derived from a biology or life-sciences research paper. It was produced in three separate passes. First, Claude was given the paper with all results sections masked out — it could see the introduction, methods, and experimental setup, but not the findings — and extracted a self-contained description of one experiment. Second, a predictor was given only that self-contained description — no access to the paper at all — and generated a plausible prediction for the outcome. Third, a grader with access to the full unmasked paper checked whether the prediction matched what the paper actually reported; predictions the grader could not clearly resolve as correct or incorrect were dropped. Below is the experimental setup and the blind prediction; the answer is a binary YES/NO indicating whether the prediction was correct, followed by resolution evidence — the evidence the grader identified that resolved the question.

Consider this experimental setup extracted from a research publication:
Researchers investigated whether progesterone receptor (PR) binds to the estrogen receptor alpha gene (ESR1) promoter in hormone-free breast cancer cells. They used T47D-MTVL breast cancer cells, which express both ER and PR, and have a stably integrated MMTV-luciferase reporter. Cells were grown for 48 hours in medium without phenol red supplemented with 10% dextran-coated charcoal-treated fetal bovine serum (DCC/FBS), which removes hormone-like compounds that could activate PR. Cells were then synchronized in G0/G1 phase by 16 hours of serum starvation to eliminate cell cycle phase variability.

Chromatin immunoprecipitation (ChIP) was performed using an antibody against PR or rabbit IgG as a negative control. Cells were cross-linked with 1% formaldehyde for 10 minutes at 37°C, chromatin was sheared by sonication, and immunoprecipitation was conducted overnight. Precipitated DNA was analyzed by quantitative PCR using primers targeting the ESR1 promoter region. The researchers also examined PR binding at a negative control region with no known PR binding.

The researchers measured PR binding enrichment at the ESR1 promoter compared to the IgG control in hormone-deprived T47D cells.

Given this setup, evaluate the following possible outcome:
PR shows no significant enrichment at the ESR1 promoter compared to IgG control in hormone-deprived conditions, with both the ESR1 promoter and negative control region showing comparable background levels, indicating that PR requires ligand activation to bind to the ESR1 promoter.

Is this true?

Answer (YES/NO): NO